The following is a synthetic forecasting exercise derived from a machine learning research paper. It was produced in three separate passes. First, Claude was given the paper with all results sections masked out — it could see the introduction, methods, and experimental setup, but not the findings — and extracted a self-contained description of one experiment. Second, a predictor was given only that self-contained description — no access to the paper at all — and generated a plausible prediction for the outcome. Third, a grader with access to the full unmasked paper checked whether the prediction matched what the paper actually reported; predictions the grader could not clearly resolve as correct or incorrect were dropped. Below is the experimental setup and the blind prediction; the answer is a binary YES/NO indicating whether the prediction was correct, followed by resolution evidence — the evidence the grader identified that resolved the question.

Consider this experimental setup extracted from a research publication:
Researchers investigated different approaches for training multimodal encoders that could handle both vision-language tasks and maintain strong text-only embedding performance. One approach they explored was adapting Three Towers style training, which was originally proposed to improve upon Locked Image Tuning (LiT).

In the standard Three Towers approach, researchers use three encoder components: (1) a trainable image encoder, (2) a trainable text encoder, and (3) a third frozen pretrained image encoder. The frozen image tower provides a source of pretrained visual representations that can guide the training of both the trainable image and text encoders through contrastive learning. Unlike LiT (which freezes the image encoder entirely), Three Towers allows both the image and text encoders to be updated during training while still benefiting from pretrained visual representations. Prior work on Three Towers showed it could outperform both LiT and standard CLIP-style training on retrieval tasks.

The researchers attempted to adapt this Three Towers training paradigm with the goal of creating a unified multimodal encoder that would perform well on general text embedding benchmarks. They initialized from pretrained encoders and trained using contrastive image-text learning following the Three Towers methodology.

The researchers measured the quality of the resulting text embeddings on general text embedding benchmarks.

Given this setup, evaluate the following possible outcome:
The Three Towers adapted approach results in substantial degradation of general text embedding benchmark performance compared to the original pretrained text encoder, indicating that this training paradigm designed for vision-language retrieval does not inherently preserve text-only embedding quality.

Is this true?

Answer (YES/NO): YES